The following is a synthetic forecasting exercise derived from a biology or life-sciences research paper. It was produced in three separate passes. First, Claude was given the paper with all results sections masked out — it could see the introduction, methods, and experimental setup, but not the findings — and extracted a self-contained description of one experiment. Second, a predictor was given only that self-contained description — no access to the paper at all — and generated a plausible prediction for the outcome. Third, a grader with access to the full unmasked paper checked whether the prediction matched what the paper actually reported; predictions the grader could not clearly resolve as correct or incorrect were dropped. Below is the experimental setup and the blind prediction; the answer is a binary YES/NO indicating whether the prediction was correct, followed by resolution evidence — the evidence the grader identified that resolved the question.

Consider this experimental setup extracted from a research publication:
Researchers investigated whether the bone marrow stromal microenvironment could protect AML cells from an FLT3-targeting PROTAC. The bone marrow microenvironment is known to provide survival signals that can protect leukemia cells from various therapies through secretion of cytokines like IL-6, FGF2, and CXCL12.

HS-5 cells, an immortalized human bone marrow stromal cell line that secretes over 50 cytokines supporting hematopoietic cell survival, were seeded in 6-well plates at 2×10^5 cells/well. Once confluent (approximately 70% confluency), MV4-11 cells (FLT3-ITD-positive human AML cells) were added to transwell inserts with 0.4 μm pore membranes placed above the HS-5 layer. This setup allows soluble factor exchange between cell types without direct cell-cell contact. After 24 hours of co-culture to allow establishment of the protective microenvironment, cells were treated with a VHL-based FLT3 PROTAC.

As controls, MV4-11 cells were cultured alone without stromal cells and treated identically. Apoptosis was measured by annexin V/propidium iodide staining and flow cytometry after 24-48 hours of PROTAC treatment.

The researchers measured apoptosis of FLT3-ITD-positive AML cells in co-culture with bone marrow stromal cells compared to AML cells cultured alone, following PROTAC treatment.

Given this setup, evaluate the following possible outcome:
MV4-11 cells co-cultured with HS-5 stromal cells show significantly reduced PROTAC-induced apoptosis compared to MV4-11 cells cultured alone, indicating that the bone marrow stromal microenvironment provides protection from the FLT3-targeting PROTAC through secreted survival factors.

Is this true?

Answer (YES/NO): NO